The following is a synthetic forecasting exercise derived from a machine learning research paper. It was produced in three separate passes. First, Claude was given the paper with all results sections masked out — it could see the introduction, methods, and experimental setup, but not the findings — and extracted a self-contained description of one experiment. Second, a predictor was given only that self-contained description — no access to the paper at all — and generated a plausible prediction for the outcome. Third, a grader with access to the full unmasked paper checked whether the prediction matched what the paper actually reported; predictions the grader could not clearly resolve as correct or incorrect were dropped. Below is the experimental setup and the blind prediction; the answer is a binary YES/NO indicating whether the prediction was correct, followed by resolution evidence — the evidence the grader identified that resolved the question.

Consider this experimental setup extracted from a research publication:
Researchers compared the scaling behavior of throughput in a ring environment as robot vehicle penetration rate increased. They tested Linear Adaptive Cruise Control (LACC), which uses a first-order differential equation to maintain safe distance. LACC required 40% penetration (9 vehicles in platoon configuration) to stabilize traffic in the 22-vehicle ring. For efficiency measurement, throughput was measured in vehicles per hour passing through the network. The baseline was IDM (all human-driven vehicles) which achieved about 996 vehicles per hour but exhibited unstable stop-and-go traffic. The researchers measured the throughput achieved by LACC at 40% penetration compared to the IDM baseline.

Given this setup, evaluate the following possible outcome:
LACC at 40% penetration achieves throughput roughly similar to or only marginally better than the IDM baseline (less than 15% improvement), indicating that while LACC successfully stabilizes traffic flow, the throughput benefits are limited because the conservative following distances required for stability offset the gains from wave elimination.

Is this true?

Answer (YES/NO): NO